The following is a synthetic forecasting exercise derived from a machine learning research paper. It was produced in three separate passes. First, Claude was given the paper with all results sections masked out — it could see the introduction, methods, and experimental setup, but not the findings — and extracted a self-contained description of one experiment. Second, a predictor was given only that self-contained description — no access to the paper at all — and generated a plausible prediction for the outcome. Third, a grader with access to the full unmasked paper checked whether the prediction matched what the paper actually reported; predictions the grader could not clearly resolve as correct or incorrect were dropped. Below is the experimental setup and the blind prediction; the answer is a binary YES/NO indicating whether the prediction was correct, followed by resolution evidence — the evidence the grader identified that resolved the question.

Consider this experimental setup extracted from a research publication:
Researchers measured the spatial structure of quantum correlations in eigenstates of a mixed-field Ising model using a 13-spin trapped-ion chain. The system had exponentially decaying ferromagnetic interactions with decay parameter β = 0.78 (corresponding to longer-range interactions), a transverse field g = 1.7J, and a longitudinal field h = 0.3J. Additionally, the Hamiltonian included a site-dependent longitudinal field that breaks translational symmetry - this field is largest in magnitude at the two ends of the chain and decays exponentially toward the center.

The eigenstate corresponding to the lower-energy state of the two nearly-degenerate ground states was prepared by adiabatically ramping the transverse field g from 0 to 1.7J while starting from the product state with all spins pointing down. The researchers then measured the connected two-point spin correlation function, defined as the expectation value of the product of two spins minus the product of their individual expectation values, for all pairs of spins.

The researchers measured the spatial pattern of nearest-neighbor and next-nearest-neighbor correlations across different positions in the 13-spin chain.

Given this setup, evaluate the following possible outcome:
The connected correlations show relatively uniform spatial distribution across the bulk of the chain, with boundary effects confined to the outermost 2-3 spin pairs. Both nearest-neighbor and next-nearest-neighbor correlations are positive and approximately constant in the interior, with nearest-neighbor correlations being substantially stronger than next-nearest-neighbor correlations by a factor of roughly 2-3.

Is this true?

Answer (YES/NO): NO